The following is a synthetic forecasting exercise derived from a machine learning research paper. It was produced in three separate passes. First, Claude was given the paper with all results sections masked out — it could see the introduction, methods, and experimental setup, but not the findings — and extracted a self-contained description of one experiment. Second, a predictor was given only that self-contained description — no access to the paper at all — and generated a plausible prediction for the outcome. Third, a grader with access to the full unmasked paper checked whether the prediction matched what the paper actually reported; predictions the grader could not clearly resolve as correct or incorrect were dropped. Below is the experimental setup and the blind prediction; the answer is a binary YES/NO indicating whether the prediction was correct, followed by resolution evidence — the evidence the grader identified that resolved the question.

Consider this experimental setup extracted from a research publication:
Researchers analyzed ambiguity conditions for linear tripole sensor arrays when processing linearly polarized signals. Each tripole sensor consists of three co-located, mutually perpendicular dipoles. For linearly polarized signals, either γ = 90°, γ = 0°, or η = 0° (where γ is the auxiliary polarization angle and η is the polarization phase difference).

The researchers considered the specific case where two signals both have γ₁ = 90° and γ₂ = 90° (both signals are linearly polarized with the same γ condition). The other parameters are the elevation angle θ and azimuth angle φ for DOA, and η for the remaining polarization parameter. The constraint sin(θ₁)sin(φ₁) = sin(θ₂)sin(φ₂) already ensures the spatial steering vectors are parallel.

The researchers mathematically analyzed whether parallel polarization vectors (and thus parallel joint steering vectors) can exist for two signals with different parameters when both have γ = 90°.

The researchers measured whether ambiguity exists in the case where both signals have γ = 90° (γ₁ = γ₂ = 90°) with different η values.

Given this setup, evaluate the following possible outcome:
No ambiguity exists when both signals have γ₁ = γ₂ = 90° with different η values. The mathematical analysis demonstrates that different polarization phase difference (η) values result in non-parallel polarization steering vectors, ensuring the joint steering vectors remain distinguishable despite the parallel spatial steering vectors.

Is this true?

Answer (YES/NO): NO